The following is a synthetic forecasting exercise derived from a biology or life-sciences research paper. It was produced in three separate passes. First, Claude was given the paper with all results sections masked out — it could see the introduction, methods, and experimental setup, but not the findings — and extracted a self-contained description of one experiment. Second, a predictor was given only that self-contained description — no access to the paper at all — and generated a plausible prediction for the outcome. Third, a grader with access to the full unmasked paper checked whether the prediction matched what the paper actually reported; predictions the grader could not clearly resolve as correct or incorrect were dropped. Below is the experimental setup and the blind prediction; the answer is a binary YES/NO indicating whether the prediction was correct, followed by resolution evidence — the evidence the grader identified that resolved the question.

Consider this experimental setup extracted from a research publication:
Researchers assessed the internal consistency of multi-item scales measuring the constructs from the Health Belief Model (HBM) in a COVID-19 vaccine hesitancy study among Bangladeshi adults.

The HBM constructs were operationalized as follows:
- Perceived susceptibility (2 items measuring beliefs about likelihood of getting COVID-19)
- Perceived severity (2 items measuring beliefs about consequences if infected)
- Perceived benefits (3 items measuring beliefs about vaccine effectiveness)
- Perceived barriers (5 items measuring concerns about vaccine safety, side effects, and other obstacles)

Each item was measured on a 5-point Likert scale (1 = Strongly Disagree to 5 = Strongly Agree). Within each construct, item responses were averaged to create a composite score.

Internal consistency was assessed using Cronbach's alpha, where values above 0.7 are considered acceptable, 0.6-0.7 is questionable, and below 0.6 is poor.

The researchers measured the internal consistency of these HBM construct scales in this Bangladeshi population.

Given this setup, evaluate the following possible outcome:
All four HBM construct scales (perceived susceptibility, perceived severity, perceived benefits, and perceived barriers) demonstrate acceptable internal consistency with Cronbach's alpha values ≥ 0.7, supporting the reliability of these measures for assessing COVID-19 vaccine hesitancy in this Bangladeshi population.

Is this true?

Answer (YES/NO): NO